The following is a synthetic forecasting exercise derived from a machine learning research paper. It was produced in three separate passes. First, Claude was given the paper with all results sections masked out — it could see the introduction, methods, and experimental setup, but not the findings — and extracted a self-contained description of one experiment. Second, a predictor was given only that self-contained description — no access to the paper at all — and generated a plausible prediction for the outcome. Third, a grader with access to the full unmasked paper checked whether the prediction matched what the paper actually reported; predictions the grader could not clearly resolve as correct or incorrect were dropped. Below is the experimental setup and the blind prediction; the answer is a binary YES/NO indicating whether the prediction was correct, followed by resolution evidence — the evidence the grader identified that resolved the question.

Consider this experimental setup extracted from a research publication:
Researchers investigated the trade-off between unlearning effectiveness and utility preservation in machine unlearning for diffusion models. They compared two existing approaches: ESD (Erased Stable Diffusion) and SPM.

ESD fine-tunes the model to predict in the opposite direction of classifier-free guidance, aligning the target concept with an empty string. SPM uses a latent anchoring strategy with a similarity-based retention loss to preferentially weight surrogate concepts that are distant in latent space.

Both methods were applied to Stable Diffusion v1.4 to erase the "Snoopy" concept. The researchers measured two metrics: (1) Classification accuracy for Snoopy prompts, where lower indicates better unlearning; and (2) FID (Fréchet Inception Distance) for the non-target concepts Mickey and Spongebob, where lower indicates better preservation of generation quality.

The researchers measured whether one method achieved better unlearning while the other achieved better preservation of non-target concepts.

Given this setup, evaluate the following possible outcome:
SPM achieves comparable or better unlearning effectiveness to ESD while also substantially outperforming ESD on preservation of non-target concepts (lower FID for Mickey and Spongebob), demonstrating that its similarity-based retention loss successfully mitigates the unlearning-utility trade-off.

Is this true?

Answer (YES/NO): NO